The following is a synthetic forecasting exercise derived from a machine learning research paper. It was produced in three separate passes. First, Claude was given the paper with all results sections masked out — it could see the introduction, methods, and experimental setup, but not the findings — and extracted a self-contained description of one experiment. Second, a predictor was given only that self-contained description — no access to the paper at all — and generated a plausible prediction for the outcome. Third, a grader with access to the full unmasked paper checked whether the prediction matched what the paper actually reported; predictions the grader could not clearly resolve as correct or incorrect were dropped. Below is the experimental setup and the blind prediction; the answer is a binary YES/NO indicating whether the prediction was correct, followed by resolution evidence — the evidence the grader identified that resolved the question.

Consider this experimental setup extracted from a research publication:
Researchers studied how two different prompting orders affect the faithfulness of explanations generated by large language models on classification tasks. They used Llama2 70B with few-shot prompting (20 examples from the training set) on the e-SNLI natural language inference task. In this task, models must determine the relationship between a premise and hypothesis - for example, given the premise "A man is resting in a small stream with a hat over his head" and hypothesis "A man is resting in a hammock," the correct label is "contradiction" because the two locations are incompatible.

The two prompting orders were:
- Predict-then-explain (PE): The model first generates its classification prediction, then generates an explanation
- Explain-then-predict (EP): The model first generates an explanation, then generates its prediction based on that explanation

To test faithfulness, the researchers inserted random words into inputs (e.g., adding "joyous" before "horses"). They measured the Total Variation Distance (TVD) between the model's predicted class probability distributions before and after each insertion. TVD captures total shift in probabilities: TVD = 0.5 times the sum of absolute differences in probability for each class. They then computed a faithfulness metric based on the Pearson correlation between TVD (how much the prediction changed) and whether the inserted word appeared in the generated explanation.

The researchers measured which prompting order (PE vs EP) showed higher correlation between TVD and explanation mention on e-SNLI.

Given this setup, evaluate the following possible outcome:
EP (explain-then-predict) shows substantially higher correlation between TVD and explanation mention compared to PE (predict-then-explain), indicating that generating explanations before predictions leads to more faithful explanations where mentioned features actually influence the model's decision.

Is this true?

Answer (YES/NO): NO